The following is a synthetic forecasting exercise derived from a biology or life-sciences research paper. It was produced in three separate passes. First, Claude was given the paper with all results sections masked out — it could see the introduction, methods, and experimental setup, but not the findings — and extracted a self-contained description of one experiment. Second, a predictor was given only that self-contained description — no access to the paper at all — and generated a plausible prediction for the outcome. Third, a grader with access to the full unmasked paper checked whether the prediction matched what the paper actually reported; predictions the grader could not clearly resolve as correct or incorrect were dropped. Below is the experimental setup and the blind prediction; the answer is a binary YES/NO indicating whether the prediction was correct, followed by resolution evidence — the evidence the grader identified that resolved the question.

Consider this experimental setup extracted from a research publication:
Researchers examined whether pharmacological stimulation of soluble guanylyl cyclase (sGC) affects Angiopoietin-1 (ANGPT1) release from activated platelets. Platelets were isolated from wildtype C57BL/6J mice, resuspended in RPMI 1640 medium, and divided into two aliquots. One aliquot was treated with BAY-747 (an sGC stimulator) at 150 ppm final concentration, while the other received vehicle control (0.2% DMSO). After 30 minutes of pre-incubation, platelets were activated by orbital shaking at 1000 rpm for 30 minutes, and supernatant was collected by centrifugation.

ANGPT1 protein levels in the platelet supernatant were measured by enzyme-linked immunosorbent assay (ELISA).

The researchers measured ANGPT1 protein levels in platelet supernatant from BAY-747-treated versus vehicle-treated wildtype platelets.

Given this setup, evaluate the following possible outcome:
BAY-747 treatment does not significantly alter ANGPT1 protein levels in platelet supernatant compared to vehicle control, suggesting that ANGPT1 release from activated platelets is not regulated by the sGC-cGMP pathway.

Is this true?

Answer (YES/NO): NO